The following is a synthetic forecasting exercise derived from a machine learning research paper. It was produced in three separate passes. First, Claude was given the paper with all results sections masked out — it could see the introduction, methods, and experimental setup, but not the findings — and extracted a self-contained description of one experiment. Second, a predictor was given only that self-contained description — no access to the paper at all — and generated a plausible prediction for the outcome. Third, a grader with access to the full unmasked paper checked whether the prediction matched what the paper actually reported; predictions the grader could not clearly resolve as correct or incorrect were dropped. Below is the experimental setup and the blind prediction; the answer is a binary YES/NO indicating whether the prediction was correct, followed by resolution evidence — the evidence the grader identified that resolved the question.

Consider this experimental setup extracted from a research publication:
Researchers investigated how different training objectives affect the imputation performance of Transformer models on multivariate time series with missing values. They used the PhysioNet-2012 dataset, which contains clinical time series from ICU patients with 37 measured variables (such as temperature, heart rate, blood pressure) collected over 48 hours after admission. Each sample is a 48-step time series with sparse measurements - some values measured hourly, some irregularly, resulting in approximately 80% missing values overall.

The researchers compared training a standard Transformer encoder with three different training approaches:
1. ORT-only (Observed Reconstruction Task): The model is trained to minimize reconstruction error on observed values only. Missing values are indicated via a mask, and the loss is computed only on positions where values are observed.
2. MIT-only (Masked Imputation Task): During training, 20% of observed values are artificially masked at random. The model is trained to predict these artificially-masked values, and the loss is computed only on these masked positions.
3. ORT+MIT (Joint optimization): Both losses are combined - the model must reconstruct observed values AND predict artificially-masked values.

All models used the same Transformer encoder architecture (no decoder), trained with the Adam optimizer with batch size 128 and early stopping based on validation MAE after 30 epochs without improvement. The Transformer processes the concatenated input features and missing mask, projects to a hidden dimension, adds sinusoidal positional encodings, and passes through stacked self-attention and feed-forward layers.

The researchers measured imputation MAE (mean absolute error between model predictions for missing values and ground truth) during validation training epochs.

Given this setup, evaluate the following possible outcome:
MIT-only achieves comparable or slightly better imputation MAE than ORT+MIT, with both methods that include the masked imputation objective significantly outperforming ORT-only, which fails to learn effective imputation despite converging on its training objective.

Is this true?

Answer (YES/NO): NO